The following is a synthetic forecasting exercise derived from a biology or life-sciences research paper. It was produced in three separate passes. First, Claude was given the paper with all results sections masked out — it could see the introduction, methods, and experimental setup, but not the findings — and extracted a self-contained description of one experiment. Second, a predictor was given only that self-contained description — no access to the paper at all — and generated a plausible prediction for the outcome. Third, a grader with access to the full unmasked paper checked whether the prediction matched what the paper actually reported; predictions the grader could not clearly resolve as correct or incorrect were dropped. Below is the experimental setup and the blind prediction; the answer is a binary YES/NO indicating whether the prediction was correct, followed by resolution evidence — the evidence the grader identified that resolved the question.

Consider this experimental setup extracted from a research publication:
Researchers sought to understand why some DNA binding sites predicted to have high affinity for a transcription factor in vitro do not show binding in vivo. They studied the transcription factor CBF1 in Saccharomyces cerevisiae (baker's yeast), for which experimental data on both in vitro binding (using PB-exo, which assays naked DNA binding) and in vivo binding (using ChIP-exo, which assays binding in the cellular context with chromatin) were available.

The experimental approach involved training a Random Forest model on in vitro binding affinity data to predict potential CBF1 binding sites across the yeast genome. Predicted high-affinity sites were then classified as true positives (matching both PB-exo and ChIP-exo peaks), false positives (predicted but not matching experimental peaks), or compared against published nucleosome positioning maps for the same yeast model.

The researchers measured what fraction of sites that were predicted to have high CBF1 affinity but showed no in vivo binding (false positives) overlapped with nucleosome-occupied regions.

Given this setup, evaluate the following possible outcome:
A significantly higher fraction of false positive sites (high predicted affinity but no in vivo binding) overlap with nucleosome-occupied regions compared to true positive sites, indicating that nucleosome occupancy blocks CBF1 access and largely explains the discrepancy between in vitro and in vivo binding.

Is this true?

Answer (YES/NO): YES